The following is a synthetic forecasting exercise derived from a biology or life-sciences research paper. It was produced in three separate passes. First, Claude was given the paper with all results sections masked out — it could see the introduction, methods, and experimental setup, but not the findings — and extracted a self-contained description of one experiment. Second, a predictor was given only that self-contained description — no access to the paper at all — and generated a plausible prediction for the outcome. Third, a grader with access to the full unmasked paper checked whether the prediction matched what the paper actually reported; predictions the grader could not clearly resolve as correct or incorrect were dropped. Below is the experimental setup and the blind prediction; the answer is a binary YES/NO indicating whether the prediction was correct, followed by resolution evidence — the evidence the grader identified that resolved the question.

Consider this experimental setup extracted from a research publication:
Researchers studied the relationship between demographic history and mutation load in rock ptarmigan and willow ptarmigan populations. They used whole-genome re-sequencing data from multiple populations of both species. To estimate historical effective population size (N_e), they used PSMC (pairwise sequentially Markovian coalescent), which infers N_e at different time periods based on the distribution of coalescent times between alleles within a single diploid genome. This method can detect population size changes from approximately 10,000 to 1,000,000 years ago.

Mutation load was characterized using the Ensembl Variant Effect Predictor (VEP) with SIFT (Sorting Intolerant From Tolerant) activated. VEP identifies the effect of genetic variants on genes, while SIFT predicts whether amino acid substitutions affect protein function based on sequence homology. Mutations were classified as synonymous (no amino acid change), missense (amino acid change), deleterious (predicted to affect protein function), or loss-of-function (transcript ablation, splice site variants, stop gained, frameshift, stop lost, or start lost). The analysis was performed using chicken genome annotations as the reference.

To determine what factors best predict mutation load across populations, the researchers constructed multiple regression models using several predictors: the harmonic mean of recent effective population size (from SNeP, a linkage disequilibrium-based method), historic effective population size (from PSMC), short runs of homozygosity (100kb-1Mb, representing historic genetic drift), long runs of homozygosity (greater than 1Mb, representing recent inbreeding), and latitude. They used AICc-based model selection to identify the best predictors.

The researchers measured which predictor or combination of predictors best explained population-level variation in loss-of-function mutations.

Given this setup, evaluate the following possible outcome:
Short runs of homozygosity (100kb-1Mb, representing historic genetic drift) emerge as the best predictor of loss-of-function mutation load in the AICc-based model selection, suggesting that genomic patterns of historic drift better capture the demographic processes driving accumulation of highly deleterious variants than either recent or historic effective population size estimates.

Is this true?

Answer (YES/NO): NO